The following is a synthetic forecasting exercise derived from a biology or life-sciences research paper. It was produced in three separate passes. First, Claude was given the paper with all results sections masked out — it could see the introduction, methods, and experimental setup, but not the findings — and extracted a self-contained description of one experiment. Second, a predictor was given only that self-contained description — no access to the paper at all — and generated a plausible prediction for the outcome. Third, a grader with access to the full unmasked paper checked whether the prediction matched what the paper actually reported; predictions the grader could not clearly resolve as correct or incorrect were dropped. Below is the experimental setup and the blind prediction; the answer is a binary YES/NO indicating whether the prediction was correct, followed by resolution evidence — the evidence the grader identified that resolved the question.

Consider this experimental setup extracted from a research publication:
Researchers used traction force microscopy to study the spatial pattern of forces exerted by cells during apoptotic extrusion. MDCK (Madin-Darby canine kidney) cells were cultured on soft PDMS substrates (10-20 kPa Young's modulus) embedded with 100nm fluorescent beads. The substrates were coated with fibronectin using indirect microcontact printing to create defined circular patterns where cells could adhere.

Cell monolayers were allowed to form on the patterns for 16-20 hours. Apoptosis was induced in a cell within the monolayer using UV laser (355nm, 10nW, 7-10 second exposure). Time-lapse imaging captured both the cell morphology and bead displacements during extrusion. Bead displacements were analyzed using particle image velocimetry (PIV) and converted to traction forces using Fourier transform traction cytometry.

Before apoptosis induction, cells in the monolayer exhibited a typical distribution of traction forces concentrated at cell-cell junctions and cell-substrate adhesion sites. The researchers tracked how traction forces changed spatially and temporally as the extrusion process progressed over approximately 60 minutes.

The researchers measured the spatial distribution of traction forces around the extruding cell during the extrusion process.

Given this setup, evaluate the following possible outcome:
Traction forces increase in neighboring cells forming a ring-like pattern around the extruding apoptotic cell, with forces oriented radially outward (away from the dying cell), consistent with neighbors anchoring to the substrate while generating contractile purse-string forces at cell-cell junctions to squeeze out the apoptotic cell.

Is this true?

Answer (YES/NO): NO